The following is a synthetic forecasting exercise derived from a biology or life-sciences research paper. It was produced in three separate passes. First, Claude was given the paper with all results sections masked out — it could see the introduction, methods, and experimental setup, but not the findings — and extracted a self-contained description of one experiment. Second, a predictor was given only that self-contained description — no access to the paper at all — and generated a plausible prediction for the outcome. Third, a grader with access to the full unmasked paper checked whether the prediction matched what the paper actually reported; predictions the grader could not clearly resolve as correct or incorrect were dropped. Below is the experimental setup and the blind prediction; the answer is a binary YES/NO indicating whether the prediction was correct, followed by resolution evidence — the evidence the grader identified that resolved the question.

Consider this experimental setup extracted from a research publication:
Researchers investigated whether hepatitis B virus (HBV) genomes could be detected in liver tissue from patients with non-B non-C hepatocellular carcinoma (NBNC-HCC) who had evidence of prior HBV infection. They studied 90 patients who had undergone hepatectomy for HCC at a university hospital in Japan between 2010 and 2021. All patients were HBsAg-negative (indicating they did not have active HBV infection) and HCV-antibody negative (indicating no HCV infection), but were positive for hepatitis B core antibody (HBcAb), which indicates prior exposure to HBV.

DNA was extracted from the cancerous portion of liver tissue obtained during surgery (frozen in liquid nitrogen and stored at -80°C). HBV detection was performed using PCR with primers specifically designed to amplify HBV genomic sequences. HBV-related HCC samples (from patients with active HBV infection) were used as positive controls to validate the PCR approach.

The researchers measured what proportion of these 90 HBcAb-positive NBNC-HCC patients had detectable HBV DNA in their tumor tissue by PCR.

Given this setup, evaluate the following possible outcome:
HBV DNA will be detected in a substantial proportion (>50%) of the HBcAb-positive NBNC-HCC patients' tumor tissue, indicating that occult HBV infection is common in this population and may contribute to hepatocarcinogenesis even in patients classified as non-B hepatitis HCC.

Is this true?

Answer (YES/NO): NO